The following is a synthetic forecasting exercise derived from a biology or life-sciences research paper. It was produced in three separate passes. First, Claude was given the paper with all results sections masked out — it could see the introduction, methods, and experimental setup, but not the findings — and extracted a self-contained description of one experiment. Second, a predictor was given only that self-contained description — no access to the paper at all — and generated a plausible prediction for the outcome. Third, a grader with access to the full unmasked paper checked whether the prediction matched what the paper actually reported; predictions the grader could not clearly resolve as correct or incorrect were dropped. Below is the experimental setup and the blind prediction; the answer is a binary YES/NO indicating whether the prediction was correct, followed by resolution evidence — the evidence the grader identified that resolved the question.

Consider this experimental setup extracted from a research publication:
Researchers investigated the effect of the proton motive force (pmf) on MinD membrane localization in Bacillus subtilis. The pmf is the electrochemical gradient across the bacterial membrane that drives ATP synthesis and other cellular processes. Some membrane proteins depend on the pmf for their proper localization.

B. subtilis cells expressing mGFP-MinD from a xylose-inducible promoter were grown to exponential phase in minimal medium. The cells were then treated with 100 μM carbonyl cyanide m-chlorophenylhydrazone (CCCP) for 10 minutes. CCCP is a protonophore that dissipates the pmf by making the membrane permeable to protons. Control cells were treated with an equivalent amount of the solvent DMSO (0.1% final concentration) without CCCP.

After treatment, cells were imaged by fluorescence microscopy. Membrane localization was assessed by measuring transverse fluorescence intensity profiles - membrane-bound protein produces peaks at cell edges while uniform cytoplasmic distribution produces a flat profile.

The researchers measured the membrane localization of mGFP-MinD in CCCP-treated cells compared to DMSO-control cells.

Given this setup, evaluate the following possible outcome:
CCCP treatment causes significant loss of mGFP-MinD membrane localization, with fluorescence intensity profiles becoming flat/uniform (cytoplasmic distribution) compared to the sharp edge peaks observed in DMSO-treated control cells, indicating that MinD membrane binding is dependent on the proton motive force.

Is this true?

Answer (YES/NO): YES